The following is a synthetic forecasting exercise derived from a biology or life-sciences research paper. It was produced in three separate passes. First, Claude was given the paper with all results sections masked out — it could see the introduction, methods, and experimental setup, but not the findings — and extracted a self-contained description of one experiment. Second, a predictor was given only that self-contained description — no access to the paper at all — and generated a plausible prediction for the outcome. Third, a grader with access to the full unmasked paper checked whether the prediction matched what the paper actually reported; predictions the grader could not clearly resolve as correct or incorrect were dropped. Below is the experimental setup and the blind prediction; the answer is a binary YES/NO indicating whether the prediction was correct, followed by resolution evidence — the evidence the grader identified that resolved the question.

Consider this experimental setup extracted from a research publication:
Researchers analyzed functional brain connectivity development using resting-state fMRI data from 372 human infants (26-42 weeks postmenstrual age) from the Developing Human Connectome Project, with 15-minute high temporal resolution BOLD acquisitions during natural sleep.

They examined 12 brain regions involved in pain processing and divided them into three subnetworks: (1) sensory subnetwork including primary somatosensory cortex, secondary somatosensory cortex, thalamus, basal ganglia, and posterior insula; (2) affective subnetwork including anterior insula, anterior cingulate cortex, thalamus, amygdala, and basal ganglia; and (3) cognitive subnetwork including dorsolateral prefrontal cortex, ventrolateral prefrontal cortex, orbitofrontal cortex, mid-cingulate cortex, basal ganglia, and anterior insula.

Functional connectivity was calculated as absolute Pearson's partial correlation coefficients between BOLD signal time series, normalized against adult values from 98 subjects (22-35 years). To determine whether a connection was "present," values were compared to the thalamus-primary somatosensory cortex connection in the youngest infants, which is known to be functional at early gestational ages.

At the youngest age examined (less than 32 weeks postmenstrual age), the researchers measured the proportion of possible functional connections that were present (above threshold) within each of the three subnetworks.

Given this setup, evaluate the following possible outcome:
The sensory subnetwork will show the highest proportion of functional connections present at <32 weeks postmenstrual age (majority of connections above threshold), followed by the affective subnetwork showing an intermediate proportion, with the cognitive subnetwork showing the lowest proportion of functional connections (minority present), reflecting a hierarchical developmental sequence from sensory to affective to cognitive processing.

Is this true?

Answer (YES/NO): NO